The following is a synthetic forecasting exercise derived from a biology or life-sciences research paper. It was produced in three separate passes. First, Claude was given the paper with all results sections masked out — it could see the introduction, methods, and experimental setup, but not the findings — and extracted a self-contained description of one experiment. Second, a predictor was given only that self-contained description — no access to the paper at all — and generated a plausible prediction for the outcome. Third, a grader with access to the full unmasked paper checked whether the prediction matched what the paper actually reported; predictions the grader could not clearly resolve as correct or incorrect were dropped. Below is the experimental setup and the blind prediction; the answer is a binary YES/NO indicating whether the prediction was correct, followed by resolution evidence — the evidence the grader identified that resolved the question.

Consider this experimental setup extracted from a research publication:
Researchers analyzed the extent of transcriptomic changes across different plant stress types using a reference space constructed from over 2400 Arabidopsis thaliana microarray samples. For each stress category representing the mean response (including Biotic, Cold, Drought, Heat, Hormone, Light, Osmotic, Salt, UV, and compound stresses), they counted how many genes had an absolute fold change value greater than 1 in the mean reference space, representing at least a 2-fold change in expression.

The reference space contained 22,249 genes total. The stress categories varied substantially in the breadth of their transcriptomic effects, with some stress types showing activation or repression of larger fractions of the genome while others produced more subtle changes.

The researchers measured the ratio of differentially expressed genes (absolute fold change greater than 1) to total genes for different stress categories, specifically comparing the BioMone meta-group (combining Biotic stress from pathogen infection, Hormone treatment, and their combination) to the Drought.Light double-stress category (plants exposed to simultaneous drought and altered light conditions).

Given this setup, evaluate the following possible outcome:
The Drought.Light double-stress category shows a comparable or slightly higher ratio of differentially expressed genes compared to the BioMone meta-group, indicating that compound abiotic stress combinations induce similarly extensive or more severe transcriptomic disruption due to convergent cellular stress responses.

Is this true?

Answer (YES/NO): NO